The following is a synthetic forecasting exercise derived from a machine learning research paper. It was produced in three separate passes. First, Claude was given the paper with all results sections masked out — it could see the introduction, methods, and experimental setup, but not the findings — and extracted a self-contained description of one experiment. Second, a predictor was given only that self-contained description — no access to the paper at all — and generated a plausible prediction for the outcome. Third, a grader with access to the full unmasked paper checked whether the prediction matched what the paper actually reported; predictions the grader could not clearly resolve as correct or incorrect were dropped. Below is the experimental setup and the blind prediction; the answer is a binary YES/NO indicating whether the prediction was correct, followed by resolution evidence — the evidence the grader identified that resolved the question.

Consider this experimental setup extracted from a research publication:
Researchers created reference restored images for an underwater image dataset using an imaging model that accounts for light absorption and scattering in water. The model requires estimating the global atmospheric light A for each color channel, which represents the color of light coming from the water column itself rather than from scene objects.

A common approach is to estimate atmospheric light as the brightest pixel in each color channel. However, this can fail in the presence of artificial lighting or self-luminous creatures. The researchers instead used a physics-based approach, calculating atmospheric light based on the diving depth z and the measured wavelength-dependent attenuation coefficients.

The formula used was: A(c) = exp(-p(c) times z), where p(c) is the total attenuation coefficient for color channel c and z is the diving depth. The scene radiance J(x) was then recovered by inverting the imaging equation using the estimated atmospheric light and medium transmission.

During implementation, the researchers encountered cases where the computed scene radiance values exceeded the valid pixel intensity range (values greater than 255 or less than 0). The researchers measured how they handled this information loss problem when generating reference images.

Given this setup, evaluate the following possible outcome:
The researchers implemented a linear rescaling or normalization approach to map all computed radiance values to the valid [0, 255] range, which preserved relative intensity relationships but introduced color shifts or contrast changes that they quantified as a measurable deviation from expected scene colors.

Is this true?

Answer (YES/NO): NO